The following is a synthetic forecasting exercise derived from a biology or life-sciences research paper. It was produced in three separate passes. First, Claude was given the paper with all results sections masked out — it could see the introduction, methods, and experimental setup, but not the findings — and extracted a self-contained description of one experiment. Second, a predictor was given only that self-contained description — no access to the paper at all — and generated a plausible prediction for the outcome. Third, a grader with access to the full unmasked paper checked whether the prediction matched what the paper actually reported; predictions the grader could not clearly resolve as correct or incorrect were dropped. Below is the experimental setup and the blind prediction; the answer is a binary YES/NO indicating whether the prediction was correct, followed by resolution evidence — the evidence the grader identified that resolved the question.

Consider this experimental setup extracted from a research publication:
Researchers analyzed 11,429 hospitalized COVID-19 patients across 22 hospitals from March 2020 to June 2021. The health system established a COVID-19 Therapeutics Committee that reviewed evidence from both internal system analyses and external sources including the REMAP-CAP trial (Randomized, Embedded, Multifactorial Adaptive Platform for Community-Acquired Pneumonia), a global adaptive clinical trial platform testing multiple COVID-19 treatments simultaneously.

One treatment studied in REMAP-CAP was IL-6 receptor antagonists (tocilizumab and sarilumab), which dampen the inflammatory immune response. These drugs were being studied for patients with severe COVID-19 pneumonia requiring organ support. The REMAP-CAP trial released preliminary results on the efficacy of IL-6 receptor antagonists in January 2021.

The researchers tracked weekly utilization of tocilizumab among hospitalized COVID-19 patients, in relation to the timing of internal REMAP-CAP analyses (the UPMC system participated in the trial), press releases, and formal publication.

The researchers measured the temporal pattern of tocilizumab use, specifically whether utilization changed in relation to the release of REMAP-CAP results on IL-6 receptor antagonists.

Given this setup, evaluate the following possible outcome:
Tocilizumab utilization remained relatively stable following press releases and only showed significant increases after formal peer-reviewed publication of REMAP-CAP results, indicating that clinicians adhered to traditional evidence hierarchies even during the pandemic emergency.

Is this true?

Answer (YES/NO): NO